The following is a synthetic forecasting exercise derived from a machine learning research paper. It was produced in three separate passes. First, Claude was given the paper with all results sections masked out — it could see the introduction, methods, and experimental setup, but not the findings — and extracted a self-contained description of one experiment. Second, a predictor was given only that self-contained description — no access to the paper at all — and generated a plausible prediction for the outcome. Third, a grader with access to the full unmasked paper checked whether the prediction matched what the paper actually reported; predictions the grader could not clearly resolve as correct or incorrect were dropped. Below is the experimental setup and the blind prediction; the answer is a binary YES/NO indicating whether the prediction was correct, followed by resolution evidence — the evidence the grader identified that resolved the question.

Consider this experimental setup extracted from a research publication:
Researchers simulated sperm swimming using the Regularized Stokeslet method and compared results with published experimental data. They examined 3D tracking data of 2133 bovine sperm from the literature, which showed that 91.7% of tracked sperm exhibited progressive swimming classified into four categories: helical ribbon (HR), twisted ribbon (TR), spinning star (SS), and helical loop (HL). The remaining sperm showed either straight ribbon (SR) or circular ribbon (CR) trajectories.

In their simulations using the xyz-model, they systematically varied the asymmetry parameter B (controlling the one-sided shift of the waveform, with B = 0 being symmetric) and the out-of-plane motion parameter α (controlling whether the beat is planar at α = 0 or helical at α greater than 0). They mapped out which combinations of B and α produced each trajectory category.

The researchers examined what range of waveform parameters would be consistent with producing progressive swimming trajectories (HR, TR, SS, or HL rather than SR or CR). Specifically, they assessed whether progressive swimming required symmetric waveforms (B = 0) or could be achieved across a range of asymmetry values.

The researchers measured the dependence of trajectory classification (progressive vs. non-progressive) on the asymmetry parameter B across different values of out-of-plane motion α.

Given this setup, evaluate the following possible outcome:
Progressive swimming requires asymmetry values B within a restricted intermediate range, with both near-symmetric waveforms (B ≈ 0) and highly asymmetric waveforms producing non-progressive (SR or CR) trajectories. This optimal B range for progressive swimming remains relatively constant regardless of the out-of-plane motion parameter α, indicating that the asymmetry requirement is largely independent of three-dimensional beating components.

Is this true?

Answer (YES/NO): NO